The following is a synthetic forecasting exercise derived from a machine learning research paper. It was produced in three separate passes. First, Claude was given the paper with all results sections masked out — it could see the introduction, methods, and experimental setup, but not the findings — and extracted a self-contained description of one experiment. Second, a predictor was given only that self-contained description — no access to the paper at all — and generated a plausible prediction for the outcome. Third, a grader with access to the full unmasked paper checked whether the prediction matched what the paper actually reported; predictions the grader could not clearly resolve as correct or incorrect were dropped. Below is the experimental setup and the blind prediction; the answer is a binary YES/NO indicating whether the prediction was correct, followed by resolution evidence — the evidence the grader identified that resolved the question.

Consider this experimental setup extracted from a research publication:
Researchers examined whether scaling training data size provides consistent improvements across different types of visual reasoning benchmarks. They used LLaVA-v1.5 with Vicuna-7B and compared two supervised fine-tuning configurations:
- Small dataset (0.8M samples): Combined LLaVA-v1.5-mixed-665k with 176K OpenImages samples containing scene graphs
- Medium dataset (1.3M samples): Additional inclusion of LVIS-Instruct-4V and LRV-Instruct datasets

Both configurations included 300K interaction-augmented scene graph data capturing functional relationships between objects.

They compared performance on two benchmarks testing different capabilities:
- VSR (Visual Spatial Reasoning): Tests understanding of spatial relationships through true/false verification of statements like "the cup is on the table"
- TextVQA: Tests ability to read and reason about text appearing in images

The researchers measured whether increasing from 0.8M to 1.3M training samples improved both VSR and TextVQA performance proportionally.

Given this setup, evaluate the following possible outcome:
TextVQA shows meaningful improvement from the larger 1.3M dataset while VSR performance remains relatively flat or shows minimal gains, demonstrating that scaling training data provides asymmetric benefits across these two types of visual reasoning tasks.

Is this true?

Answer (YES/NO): NO